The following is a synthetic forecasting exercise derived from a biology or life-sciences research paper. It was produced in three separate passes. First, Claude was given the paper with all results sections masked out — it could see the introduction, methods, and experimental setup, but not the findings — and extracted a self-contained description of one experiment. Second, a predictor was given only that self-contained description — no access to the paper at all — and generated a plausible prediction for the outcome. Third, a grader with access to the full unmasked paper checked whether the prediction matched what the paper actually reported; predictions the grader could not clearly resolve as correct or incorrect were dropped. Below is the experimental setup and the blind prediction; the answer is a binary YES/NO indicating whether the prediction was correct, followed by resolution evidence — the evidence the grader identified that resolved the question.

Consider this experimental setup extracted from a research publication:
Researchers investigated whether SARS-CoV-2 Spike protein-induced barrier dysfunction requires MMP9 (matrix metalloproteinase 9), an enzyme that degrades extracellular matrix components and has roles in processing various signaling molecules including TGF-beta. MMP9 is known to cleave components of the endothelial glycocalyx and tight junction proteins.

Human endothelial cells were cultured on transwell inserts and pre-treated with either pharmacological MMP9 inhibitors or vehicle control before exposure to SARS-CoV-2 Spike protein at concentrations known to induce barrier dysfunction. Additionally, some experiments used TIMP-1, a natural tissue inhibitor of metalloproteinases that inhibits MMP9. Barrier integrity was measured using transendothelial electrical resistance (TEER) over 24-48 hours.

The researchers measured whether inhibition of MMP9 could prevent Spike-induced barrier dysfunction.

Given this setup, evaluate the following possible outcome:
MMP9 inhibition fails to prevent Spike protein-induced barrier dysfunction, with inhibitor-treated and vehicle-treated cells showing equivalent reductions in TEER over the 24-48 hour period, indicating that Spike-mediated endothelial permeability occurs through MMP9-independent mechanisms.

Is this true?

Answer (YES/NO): NO